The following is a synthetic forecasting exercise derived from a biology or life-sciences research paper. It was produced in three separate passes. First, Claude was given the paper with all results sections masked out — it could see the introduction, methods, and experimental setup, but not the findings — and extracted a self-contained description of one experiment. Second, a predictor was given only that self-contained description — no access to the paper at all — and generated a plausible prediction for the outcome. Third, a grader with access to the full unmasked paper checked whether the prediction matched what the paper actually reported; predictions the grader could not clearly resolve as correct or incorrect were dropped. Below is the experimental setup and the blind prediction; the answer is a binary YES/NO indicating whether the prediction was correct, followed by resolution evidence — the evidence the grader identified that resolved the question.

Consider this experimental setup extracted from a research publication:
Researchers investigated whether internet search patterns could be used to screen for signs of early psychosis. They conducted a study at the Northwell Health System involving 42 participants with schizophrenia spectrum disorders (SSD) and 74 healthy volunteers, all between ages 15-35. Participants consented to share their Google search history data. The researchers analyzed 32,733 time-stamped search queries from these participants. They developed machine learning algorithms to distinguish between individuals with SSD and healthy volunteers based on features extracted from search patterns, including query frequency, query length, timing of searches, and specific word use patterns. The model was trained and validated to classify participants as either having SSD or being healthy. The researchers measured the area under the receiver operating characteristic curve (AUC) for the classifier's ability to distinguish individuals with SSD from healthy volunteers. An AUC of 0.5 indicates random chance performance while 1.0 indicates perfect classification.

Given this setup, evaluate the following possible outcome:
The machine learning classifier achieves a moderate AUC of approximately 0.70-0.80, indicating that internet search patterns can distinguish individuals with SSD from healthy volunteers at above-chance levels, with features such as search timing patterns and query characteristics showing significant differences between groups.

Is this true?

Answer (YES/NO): YES